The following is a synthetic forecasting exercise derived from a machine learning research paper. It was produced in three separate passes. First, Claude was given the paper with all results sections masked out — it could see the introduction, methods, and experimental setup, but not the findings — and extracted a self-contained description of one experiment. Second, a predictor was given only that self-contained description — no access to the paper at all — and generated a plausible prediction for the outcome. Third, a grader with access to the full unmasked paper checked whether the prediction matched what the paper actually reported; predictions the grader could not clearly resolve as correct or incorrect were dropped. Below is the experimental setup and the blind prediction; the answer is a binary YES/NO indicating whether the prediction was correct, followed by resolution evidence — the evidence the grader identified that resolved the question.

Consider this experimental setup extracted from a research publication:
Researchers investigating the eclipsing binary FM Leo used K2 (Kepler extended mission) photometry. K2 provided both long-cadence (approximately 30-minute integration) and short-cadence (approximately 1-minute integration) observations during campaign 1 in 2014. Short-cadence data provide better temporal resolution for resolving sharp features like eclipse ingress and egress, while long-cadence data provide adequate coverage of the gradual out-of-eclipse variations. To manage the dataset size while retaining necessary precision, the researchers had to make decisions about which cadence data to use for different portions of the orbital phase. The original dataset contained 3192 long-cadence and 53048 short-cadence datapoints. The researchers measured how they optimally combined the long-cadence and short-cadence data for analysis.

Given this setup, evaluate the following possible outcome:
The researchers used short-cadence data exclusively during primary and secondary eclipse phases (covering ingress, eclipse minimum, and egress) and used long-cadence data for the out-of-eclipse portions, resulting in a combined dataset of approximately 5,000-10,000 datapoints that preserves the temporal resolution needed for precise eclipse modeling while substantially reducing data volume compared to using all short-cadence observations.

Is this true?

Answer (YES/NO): YES